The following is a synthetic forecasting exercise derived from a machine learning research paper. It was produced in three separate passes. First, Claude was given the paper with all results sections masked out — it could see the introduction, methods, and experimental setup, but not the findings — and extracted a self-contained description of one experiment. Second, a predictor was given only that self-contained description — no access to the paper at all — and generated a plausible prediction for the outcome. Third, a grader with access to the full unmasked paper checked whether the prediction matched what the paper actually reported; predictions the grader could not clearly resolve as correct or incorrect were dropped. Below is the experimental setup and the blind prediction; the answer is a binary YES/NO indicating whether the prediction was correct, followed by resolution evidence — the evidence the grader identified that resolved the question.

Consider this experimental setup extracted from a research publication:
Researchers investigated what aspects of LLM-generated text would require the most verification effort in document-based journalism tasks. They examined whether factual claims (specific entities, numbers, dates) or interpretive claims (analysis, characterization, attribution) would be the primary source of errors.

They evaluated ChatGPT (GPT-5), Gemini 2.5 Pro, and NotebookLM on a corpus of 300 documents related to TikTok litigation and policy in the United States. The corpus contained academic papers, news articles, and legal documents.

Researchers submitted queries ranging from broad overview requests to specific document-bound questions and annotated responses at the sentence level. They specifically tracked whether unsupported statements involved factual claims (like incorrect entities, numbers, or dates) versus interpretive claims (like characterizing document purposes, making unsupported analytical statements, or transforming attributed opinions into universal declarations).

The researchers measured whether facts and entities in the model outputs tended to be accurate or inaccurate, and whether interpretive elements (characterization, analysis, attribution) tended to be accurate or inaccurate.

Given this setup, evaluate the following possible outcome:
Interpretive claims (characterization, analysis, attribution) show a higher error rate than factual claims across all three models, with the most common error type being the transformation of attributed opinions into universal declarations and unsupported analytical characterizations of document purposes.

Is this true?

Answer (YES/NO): YES